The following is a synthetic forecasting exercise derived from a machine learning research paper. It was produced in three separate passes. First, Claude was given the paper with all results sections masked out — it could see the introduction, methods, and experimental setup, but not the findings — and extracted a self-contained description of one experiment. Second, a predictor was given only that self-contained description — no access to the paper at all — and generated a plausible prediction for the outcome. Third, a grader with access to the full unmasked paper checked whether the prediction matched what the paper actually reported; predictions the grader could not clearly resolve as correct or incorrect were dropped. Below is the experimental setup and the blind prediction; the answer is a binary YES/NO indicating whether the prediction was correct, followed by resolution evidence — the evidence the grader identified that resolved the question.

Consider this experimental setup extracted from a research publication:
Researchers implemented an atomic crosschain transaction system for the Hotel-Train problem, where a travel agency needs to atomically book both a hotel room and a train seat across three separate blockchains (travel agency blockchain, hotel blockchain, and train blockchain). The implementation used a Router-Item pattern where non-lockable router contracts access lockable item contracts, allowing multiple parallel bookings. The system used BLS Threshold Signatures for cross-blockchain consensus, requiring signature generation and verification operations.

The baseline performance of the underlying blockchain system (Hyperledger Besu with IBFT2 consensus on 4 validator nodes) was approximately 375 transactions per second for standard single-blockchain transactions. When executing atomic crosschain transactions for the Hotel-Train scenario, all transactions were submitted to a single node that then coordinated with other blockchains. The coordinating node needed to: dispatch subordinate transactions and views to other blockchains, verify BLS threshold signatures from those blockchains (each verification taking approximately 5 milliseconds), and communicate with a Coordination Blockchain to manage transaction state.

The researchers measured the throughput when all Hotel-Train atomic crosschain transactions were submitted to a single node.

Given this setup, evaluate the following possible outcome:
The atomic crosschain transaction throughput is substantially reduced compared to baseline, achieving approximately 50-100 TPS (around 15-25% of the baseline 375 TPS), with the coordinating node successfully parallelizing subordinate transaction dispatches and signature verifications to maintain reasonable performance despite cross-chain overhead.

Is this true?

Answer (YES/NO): NO